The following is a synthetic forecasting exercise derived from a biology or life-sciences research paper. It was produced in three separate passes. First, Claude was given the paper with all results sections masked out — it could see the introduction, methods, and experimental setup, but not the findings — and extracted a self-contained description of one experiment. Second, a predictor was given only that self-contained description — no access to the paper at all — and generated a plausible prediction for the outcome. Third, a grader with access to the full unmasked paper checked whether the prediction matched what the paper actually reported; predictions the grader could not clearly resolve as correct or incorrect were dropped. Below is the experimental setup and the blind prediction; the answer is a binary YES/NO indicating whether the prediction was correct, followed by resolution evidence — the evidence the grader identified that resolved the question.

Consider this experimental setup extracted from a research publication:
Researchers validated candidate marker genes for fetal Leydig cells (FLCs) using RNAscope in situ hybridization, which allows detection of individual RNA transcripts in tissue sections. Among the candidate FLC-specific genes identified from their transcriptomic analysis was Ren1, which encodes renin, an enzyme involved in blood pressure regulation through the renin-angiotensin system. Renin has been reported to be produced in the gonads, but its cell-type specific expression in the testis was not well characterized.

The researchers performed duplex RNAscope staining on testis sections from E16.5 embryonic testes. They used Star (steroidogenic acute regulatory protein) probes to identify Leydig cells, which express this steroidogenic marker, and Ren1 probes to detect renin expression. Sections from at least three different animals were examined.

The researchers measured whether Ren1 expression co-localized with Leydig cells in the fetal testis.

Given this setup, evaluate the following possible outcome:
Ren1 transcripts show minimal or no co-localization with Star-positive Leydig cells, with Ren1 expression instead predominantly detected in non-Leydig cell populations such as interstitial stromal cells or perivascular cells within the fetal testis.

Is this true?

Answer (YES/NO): NO